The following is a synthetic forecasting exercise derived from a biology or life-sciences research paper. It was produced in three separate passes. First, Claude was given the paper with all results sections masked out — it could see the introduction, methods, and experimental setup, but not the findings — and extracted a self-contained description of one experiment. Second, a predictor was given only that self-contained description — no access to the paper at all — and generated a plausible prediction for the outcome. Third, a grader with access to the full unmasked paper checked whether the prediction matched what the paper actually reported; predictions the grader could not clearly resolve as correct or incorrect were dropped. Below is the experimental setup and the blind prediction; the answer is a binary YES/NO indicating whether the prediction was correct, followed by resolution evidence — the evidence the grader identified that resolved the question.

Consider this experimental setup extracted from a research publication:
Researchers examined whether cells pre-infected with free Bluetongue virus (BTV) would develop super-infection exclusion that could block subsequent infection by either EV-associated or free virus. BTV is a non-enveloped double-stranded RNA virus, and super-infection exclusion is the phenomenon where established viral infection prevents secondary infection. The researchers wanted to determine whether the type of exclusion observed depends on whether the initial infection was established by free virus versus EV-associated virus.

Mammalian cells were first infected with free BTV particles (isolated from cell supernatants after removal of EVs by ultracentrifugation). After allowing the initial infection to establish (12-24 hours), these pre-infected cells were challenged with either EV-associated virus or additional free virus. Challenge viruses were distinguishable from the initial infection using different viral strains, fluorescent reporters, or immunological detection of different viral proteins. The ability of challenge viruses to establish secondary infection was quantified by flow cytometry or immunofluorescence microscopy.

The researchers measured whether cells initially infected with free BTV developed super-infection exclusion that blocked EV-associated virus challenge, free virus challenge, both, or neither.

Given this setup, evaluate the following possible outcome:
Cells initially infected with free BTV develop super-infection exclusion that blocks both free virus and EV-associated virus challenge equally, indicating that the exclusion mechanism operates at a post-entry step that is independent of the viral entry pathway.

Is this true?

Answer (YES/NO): NO